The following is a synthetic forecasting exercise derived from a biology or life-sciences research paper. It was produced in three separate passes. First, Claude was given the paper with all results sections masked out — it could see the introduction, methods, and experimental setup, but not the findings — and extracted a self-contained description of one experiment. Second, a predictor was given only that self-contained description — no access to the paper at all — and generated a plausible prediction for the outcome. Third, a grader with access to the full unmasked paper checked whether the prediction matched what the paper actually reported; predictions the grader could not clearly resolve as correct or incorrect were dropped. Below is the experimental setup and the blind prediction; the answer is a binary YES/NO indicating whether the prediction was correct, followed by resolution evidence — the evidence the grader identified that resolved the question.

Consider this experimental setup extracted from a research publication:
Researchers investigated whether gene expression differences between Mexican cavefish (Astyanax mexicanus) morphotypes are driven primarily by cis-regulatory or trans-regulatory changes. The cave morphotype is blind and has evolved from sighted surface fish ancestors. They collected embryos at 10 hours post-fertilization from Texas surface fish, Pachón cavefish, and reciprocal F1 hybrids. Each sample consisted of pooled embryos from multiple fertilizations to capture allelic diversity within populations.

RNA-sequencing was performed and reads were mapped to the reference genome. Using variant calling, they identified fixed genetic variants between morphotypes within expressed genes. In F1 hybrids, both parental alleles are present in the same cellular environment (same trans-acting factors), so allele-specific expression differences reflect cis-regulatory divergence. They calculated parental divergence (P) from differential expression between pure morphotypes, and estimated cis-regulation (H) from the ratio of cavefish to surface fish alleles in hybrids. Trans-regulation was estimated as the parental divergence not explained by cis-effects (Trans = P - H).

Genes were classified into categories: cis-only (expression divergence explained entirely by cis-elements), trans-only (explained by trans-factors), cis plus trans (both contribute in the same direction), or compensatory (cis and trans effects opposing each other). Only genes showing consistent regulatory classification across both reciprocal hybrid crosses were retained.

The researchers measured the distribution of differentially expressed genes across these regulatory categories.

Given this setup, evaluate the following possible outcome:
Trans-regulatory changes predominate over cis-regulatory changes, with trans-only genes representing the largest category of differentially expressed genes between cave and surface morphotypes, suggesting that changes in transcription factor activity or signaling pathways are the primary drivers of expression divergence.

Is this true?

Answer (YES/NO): NO